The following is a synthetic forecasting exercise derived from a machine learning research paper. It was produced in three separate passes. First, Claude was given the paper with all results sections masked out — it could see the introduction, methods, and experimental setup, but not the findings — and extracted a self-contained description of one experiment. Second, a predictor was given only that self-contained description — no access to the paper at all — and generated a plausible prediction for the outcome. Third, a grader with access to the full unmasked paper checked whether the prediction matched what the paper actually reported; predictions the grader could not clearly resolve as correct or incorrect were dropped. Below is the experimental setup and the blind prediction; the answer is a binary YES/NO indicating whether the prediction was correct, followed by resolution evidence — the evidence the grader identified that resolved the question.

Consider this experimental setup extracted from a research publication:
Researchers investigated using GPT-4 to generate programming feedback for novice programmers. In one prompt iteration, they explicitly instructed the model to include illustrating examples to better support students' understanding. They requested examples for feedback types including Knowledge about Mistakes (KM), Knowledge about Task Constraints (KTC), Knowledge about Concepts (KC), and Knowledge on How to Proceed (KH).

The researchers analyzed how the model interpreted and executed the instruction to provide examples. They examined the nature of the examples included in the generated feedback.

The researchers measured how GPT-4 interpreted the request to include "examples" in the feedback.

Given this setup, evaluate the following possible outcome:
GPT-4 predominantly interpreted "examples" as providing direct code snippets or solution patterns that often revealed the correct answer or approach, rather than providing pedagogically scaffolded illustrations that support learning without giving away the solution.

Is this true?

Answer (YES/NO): NO